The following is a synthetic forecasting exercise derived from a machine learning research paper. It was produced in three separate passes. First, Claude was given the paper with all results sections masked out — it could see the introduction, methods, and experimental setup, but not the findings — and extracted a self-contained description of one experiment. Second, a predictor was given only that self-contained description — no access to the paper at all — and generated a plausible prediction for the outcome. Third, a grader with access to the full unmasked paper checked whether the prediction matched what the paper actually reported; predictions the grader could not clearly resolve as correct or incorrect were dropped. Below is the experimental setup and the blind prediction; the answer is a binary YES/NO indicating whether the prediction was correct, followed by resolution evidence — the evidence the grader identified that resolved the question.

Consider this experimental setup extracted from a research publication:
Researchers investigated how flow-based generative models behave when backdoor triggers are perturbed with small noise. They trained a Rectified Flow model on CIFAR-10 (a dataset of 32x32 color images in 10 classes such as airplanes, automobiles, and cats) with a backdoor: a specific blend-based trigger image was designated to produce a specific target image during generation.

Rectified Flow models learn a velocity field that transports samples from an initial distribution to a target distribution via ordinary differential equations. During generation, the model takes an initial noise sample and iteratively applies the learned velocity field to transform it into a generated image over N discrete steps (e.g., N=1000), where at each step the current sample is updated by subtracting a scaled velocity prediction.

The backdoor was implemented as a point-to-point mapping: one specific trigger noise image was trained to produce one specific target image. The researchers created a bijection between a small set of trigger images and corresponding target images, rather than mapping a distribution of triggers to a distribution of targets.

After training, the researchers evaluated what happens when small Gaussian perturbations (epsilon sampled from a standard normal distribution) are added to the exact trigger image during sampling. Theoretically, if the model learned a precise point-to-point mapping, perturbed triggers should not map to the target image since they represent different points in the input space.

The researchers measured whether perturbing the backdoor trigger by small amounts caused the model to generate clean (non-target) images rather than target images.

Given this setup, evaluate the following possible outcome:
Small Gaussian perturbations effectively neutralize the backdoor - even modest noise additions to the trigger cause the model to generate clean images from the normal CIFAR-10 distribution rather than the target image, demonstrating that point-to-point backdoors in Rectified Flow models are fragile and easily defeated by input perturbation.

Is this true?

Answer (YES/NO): NO